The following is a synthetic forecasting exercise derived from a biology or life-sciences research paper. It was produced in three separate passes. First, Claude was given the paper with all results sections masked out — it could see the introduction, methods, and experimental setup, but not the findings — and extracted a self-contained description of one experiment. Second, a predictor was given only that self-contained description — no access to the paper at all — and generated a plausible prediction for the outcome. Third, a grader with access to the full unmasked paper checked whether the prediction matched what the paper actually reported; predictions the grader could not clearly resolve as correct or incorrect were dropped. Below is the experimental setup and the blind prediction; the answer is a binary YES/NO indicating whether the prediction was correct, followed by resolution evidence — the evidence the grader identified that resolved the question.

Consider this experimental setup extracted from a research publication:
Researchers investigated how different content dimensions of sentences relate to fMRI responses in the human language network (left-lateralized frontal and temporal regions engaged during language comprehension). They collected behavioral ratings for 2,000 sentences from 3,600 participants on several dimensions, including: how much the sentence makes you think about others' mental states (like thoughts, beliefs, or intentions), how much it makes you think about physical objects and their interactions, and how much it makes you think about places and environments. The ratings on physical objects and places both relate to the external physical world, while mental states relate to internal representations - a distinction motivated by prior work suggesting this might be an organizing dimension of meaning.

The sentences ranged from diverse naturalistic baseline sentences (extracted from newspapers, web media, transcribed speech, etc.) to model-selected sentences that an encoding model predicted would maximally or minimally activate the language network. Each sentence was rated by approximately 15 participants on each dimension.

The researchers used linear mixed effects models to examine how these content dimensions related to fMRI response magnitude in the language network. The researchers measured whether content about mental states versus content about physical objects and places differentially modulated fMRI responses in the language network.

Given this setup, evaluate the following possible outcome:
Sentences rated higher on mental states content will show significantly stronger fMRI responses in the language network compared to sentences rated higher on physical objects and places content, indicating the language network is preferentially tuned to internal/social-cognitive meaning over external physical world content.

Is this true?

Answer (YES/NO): NO